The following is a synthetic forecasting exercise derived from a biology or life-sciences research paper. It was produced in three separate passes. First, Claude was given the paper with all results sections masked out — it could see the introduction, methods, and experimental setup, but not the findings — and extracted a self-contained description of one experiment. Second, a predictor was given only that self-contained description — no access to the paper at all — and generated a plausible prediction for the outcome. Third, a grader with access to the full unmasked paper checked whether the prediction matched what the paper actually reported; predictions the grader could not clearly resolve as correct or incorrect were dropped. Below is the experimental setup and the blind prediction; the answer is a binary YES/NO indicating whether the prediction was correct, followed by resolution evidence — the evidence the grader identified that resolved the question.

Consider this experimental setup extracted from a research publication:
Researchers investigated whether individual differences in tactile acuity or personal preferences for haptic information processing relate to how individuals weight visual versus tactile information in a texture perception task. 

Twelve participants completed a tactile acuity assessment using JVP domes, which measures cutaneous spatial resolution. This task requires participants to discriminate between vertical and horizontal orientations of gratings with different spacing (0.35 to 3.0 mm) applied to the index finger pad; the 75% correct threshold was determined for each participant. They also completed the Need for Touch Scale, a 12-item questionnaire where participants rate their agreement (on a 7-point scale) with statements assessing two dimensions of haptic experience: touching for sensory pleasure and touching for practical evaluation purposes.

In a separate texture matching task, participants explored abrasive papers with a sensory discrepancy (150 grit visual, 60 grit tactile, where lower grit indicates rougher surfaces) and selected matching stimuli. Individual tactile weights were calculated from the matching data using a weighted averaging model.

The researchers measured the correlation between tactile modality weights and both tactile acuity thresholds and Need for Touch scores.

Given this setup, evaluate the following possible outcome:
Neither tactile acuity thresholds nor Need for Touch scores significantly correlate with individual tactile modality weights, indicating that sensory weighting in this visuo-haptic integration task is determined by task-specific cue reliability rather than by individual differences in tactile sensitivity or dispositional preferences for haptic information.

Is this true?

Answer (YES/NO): YES